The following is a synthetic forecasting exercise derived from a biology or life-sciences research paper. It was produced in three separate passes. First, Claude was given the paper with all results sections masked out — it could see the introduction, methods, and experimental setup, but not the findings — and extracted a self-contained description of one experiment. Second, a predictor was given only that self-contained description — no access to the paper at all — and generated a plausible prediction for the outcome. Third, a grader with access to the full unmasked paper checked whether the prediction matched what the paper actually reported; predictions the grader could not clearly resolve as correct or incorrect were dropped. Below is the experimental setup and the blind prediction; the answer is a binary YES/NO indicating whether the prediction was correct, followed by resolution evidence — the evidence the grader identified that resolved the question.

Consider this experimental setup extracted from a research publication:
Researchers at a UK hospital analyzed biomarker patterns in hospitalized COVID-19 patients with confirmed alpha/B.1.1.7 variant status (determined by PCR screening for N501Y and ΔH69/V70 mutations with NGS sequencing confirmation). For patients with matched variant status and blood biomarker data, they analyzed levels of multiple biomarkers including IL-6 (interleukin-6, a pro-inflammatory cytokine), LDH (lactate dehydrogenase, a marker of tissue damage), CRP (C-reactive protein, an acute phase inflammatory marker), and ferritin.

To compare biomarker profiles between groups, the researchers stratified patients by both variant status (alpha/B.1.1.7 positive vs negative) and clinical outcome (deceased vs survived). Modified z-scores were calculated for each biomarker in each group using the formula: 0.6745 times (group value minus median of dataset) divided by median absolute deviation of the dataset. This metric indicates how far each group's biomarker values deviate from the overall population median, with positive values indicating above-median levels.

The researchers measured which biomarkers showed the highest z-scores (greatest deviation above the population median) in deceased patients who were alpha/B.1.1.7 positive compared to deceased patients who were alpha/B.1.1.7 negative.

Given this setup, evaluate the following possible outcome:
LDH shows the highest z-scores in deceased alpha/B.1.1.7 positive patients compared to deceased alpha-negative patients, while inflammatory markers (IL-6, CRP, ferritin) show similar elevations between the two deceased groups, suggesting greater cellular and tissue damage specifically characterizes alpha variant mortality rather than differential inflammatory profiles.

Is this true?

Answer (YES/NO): NO